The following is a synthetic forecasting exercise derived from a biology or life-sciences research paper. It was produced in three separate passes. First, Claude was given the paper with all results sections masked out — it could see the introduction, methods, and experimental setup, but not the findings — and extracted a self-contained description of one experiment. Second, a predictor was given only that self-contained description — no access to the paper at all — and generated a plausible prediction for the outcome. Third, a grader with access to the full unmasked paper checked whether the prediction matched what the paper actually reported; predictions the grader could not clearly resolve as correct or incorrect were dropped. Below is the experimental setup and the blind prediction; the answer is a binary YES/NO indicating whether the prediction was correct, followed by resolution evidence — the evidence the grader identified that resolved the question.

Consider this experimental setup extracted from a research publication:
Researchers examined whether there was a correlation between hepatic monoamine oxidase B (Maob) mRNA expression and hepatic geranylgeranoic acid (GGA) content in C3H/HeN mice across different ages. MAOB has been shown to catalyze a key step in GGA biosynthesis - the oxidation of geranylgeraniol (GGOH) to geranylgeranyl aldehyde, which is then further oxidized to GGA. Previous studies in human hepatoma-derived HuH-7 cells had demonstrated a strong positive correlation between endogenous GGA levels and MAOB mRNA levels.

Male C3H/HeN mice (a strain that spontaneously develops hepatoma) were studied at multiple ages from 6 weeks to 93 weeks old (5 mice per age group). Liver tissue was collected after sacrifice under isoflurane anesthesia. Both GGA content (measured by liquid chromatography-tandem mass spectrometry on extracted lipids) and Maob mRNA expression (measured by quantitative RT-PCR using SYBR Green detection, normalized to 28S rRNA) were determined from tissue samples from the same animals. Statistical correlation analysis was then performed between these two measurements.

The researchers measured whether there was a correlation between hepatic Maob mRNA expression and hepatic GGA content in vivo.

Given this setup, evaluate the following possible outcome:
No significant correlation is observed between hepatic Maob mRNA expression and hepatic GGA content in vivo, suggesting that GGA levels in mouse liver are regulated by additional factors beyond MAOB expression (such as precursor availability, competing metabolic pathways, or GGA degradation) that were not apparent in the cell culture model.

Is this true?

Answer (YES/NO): NO